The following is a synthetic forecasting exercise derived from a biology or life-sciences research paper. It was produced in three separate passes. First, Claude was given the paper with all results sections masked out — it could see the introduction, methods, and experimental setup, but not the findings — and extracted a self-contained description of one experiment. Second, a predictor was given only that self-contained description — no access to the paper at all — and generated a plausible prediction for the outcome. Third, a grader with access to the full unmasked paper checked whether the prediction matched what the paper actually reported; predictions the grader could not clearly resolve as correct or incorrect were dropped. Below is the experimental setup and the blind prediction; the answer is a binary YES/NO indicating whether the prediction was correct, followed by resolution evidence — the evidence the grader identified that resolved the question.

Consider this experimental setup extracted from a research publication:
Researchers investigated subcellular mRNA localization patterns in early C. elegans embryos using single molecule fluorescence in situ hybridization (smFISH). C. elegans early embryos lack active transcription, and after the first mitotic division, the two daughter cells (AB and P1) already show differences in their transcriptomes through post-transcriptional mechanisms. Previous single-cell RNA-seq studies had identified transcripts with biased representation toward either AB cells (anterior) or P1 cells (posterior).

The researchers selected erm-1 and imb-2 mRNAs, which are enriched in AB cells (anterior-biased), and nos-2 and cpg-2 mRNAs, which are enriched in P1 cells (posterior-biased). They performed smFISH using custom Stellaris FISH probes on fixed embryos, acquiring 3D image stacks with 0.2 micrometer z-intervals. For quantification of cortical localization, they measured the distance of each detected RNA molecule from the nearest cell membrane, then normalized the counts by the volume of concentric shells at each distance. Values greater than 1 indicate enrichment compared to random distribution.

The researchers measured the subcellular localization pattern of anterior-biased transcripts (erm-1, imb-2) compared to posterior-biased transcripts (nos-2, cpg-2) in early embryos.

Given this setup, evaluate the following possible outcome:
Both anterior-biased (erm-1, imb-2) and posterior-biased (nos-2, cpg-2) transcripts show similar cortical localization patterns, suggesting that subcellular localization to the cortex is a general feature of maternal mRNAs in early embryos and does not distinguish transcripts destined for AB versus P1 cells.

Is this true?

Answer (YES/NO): NO